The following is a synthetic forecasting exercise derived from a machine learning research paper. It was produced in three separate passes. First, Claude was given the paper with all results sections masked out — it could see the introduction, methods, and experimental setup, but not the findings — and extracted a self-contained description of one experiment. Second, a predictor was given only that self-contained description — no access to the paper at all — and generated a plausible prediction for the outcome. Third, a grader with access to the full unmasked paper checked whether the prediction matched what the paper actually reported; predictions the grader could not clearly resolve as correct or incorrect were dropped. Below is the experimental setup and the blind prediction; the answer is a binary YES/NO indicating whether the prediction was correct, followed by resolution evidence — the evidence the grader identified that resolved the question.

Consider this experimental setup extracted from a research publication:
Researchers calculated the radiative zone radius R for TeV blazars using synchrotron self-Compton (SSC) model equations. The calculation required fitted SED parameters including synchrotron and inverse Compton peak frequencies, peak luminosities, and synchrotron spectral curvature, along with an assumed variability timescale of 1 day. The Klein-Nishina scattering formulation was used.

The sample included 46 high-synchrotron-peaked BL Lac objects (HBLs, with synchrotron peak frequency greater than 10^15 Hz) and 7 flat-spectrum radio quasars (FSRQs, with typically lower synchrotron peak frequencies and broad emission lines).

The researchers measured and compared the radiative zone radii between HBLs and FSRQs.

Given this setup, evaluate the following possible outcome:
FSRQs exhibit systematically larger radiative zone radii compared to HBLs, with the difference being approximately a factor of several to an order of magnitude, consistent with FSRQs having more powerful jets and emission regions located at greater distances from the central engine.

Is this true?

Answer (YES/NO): NO